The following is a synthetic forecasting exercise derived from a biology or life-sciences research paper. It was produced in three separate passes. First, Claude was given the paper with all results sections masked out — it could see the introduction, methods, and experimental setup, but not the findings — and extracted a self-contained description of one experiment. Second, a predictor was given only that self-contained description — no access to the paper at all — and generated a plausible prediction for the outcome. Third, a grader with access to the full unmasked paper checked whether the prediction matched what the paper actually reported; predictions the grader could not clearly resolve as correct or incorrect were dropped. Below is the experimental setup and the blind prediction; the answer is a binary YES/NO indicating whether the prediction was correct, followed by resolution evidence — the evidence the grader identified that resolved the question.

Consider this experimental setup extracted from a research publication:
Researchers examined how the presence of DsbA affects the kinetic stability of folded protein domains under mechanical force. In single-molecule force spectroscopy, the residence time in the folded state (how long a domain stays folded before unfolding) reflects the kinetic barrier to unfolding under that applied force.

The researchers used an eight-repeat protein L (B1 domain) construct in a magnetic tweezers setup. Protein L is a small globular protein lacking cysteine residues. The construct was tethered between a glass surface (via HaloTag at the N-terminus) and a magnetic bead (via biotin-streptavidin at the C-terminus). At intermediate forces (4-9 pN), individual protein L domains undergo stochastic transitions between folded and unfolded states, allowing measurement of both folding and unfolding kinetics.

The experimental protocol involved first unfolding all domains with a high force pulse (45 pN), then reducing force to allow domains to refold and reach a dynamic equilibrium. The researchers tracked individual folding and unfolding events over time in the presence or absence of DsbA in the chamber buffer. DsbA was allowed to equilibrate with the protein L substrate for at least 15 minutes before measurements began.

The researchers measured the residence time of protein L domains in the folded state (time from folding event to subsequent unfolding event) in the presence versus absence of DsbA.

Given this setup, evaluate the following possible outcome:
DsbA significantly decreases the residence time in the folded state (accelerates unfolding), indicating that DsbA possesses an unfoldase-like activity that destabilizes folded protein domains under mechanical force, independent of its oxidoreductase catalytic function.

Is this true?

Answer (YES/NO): NO